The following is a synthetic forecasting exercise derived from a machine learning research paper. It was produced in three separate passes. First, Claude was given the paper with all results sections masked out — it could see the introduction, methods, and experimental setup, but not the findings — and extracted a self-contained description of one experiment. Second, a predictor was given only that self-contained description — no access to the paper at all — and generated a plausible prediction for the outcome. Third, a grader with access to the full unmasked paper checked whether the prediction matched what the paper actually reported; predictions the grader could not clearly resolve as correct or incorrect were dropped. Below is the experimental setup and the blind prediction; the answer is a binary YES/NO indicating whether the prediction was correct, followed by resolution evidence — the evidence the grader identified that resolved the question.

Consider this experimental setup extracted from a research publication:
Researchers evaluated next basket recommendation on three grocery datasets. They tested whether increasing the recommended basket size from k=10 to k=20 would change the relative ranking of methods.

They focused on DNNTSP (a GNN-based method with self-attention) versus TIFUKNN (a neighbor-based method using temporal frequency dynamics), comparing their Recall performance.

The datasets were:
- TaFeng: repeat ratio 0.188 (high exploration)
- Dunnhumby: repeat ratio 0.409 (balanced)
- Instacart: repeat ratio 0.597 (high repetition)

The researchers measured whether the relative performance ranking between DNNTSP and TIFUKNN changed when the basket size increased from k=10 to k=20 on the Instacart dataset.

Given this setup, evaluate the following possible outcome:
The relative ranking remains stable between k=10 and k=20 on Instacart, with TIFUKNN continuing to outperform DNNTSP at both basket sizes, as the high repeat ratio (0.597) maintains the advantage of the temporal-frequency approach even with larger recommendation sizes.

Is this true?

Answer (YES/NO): YES